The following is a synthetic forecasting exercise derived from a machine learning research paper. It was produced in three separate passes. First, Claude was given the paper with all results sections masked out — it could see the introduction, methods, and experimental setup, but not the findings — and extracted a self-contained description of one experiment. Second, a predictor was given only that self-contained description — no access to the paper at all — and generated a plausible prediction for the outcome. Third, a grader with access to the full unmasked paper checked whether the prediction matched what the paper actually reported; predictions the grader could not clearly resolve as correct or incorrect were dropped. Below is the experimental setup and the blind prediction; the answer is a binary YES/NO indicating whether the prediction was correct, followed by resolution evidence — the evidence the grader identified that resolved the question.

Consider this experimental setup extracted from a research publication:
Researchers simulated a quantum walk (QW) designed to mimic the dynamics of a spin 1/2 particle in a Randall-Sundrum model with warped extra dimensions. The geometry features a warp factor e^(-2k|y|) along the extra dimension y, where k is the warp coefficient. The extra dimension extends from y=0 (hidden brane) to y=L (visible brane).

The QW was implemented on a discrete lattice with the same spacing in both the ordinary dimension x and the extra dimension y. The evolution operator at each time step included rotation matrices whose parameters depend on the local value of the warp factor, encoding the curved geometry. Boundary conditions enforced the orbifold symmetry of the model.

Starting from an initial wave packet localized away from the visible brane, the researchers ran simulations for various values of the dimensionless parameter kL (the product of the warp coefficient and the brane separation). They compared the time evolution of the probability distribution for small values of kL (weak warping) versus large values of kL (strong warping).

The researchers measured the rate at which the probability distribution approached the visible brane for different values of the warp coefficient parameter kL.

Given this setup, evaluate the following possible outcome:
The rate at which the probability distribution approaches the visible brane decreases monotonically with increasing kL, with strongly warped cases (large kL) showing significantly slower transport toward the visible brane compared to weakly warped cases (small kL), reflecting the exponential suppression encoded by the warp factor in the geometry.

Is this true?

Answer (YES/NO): YES